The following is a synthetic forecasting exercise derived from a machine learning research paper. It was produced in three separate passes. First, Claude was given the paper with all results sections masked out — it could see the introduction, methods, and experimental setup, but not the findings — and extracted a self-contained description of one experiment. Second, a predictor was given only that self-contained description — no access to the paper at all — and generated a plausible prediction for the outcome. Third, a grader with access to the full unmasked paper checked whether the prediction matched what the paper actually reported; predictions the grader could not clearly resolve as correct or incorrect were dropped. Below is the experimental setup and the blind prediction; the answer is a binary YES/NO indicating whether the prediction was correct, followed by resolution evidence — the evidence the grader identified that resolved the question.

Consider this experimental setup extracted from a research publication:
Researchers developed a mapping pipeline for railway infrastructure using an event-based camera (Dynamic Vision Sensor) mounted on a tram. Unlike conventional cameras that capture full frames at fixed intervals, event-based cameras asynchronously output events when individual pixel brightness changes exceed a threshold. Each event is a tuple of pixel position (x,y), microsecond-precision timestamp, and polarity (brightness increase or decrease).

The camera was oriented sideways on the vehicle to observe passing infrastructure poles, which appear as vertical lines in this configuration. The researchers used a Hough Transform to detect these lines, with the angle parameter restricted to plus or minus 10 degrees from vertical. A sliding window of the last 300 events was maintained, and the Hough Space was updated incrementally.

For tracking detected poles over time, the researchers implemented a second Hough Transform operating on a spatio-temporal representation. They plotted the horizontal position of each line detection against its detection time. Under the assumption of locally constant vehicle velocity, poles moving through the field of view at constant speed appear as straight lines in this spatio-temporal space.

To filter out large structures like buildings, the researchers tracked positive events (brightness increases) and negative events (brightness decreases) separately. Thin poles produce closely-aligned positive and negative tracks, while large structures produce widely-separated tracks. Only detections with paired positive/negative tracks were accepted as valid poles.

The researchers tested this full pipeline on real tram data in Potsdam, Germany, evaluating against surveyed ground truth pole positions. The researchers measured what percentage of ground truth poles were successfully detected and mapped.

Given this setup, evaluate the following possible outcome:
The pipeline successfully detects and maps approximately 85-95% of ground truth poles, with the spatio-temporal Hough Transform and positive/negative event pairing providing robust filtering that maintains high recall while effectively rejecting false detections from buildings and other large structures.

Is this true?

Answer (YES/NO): NO